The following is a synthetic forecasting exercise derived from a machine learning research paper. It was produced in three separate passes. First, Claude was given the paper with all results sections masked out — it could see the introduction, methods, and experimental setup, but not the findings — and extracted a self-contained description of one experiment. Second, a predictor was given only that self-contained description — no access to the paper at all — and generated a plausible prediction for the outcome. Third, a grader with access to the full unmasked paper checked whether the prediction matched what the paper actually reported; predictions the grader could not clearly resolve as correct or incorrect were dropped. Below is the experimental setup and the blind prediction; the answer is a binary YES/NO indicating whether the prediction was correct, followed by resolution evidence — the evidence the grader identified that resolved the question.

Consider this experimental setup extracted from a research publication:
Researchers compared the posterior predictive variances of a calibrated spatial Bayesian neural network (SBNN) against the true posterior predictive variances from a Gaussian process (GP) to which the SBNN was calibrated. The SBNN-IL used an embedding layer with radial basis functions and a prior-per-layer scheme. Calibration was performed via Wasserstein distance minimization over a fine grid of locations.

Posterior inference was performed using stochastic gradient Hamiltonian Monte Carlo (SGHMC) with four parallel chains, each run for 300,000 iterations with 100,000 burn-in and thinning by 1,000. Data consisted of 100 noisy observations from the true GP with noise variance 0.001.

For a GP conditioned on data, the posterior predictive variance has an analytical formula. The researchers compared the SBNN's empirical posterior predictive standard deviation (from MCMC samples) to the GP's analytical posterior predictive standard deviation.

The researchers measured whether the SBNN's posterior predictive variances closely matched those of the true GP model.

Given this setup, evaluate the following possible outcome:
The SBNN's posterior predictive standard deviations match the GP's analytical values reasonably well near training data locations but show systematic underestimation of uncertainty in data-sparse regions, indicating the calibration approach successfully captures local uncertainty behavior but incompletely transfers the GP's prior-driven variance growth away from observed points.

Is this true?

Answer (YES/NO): NO